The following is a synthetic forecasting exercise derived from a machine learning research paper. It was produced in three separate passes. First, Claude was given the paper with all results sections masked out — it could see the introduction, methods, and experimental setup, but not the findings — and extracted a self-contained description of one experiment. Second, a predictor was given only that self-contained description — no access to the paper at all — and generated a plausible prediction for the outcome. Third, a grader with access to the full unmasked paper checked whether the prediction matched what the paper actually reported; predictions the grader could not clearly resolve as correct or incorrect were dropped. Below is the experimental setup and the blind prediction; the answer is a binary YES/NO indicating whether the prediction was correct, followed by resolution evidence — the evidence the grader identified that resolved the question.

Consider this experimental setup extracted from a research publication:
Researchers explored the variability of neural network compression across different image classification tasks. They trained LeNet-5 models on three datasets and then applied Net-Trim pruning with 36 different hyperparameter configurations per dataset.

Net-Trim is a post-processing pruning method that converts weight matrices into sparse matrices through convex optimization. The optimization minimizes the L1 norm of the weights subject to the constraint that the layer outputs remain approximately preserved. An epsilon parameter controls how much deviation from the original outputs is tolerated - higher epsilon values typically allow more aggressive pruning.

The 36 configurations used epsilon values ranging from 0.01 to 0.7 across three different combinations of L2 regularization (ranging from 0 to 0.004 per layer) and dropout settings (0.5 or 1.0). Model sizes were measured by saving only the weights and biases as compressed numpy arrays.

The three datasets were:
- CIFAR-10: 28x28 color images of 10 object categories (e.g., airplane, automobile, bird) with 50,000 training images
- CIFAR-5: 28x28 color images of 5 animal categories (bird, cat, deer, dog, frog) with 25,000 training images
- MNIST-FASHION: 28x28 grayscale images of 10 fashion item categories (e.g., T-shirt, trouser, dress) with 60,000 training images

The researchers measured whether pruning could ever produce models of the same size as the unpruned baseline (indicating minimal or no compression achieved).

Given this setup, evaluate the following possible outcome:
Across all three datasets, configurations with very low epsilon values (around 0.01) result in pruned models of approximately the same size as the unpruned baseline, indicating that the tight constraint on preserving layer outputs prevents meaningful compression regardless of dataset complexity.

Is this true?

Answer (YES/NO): NO